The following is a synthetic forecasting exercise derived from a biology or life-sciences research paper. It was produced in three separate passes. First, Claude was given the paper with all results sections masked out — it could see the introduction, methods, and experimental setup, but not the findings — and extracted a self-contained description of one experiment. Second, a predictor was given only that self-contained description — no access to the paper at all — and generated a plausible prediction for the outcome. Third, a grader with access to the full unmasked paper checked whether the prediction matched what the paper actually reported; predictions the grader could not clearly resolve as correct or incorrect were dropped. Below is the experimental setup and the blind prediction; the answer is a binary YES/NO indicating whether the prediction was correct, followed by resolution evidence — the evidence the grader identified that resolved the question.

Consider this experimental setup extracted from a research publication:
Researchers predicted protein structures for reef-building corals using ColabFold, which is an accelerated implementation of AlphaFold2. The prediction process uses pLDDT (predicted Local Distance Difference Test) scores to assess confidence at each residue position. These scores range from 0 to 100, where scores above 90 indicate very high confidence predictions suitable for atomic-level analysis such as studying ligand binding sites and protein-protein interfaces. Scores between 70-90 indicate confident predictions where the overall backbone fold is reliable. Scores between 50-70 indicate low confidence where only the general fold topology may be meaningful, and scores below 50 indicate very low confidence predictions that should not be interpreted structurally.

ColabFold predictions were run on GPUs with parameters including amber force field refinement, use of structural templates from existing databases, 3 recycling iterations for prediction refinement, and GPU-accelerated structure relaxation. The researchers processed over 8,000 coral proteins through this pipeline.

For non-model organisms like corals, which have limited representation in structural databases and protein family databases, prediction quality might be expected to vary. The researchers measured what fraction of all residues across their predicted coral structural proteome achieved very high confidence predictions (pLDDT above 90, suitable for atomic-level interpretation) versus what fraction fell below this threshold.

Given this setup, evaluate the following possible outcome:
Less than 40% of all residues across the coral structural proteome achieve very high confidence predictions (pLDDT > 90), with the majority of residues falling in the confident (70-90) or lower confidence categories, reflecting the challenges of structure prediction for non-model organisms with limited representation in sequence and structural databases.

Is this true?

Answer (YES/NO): YES